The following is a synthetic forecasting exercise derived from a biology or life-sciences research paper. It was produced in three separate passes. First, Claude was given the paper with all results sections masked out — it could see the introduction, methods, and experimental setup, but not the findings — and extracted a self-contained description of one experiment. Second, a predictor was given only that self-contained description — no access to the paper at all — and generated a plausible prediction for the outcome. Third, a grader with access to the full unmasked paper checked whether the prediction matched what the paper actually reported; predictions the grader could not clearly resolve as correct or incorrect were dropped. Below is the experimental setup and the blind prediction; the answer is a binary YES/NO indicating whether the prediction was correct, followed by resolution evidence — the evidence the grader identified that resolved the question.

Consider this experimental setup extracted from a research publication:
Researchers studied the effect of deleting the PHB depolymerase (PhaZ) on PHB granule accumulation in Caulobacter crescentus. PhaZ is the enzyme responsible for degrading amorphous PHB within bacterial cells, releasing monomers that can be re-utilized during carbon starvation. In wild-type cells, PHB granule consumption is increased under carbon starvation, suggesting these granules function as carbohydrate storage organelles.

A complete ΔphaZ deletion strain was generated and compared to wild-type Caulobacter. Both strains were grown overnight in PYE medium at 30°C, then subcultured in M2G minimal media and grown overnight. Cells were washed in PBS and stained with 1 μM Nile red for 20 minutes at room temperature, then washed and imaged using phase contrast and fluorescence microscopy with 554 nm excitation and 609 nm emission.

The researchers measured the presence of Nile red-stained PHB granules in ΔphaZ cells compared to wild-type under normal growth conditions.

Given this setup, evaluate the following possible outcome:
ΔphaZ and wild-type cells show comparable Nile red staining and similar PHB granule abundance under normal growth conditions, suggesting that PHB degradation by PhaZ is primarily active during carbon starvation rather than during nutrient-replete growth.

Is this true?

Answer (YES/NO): YES